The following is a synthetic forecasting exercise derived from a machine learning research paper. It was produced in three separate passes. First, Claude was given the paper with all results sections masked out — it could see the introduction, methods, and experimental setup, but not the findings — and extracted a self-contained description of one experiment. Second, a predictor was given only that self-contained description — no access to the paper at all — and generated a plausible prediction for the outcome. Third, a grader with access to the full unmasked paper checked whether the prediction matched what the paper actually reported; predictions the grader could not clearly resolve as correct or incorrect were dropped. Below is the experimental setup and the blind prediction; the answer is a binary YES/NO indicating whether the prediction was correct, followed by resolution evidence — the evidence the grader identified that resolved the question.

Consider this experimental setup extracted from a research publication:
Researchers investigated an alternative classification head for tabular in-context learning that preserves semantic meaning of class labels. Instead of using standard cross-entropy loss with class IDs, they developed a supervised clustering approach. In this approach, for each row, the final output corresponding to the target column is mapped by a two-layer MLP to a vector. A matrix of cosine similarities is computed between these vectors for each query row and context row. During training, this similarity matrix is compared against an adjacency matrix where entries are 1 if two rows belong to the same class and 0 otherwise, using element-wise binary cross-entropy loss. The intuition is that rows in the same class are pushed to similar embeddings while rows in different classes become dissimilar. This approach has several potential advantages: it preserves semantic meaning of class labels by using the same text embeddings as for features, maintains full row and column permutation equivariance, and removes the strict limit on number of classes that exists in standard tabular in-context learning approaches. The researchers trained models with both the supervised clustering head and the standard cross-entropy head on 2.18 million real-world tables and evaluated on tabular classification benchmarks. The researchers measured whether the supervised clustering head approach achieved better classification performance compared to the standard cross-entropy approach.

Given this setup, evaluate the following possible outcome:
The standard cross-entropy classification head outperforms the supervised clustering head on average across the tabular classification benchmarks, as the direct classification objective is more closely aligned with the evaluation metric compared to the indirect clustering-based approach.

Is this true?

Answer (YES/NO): YES